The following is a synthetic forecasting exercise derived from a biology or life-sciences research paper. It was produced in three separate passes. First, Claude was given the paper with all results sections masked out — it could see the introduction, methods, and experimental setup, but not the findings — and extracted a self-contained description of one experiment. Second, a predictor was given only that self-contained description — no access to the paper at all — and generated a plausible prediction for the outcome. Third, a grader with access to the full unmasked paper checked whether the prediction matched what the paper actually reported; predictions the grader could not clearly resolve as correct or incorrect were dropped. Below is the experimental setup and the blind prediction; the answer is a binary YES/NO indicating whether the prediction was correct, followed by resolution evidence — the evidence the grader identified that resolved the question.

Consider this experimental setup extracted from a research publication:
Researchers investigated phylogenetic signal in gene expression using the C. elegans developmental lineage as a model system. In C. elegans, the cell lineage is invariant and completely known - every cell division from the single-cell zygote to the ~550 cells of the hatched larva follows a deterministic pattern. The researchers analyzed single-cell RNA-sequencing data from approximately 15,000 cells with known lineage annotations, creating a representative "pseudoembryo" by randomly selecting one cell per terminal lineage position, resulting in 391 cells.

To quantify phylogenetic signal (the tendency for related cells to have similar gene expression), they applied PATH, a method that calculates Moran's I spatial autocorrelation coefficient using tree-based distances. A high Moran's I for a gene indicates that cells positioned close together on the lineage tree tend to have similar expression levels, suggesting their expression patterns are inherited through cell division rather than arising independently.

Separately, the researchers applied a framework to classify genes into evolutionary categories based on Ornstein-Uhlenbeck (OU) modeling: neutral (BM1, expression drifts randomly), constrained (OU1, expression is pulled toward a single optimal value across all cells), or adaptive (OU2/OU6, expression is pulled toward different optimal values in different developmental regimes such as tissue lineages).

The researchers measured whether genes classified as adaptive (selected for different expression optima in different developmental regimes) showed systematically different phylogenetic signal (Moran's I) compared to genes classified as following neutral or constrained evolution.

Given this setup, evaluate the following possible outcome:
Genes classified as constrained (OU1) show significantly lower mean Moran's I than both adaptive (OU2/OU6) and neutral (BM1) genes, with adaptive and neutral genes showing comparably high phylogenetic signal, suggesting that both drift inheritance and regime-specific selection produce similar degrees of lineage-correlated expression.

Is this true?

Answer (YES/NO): NO